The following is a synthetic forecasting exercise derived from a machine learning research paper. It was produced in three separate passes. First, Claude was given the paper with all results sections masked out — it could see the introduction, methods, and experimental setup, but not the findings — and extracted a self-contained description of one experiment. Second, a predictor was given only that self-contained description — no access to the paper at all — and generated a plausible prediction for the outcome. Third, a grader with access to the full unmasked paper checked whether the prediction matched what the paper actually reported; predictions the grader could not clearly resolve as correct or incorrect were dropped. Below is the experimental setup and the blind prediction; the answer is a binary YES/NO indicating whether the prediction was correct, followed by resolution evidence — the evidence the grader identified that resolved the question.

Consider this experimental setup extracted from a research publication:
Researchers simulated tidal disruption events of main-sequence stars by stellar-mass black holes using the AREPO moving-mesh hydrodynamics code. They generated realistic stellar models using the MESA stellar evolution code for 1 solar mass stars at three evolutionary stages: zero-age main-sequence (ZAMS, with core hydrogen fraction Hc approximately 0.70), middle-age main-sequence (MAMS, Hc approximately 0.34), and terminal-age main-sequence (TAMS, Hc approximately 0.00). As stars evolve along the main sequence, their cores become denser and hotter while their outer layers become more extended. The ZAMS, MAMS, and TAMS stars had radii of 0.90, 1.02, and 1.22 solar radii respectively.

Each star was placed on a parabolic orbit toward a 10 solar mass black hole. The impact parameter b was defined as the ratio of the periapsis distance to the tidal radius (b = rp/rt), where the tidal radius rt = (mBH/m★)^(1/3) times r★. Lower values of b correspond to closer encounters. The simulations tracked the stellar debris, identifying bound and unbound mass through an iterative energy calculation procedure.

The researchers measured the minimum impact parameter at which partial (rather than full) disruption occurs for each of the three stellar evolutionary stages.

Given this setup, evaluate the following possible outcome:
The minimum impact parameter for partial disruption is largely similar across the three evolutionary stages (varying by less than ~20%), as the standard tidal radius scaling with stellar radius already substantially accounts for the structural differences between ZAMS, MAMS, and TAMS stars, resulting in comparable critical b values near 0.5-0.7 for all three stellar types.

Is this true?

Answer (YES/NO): NO